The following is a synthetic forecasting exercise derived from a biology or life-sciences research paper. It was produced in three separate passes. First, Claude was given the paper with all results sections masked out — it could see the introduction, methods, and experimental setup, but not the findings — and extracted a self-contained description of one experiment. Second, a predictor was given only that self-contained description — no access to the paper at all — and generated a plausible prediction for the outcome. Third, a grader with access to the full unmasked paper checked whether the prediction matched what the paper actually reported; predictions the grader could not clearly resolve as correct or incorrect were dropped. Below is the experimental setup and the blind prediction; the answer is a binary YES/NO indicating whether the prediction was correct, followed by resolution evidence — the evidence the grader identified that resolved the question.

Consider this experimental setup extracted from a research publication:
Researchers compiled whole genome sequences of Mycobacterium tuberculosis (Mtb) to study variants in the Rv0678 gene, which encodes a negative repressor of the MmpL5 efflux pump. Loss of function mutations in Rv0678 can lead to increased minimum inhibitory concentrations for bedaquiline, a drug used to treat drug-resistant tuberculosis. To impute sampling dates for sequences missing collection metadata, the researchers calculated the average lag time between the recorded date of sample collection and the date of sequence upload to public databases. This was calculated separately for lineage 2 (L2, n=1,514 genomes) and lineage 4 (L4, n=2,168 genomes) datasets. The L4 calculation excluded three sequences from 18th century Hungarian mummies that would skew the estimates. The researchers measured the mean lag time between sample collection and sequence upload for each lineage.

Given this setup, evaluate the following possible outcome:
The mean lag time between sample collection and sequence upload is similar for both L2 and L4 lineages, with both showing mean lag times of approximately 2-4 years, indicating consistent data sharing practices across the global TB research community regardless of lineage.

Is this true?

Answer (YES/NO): NO